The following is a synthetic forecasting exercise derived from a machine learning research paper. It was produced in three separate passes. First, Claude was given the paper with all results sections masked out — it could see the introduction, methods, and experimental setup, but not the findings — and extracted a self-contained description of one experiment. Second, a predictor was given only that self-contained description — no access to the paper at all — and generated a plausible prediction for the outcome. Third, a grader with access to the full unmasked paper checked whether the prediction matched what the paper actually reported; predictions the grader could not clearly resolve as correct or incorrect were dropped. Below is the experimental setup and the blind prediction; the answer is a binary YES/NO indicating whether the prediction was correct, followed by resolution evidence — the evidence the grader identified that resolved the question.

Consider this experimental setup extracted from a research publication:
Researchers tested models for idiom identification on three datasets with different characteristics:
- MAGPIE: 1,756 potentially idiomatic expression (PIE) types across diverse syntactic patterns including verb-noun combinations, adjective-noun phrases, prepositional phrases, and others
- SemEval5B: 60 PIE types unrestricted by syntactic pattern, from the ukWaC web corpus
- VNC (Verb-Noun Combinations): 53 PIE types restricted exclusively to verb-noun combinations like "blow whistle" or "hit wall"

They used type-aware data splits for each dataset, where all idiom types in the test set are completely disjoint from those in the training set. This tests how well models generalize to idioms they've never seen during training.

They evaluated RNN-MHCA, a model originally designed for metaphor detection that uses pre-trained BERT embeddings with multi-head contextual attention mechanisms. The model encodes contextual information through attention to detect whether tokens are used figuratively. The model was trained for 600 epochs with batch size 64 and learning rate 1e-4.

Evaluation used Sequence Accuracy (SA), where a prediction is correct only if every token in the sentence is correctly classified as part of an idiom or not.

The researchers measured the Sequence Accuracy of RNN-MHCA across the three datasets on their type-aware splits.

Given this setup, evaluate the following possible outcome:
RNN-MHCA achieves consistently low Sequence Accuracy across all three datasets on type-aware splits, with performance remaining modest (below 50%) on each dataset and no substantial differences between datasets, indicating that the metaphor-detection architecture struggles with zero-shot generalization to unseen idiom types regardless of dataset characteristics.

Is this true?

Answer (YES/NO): NO